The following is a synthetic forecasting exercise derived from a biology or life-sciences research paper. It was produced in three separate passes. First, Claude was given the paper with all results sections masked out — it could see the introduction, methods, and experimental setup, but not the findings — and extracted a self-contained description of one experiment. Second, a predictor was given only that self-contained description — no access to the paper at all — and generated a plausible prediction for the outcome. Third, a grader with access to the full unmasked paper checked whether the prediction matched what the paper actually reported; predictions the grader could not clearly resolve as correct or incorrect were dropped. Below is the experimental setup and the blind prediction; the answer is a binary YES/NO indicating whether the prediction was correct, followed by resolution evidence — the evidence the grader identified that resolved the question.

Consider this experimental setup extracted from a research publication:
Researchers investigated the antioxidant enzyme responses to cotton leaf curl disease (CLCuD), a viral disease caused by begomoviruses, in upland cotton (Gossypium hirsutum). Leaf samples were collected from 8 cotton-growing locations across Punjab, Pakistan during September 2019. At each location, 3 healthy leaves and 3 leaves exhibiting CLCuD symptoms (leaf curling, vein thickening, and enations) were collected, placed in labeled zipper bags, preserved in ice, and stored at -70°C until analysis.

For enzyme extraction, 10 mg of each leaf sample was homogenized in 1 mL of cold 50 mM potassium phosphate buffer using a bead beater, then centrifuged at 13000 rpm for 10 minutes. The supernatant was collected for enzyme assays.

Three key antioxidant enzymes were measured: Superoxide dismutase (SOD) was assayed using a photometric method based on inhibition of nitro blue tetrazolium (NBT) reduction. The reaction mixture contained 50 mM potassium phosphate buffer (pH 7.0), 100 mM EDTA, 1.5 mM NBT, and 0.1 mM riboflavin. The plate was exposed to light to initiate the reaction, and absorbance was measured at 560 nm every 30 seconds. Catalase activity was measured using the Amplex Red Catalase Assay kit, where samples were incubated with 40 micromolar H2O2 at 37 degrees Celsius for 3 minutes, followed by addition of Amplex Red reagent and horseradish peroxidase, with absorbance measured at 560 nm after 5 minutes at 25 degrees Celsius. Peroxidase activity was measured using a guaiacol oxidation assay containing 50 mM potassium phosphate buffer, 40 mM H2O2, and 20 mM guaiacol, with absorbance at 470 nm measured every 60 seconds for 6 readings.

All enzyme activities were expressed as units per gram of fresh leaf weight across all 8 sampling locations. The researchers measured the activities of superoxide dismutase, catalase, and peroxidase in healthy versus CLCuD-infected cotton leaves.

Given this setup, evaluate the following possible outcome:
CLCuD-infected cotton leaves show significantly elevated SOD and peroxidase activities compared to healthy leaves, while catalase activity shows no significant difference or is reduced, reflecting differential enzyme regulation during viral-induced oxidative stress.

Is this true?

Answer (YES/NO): NO